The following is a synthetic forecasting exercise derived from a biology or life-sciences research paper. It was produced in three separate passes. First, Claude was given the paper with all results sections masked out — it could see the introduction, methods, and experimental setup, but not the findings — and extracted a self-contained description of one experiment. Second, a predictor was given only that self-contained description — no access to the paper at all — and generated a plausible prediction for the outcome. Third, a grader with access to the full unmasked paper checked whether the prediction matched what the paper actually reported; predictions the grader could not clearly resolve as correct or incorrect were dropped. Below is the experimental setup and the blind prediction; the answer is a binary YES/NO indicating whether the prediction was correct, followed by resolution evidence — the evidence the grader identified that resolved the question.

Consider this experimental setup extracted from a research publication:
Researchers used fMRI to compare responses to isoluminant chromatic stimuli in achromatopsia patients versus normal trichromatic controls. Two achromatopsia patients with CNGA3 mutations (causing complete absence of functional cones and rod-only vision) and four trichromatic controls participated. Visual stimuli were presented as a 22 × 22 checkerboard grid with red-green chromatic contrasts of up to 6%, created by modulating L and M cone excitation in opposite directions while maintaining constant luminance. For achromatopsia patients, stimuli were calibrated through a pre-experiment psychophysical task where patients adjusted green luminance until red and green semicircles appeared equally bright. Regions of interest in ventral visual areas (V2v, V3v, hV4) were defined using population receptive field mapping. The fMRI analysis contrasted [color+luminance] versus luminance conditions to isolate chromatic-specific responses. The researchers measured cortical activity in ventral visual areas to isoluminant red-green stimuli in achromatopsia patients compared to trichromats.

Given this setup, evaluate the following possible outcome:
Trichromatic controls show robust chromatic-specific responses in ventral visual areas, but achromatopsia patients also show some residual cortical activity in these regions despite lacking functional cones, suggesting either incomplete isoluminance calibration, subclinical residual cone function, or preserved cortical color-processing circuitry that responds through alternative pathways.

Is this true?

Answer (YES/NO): NO